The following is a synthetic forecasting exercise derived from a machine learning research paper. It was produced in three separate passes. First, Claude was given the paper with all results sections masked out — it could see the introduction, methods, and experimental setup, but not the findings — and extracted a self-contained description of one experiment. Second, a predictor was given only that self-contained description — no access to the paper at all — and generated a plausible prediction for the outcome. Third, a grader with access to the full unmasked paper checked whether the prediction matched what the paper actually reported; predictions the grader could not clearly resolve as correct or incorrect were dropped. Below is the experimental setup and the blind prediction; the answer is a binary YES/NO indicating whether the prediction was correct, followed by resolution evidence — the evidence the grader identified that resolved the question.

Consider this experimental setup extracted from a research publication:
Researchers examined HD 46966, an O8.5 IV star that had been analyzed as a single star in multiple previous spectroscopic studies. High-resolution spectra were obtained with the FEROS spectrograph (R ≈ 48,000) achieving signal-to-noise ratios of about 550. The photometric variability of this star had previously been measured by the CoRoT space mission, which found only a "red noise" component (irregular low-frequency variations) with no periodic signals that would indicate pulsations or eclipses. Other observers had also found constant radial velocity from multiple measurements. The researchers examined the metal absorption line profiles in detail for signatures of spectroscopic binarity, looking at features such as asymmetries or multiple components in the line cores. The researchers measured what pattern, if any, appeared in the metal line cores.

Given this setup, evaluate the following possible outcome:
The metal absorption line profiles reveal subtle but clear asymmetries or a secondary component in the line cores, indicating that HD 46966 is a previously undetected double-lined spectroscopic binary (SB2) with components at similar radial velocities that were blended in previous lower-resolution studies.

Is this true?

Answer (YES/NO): YES